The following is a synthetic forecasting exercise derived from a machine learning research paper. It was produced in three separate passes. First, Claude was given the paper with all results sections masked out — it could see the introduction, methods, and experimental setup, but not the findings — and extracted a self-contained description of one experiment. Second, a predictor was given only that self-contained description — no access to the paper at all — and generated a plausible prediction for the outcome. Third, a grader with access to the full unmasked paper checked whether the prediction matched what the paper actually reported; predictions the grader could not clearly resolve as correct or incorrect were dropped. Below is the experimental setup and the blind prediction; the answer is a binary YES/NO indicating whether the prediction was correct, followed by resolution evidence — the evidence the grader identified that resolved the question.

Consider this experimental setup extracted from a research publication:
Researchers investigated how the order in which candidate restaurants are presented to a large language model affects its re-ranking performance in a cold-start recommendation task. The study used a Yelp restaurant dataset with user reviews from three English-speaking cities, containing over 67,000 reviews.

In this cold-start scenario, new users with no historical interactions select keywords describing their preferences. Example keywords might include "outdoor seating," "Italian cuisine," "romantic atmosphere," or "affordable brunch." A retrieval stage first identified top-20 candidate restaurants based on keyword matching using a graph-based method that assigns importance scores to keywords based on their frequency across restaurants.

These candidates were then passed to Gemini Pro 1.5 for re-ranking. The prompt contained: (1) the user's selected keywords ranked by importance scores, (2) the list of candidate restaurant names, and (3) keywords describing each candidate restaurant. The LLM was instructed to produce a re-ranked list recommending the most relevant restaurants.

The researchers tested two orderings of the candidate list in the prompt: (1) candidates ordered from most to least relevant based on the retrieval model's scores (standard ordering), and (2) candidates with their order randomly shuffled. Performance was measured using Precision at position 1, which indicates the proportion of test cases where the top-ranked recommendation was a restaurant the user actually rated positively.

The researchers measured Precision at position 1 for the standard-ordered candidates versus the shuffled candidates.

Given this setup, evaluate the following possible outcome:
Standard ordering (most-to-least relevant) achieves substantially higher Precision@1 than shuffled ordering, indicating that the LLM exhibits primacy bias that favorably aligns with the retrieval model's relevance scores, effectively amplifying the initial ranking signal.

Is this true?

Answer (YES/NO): NO